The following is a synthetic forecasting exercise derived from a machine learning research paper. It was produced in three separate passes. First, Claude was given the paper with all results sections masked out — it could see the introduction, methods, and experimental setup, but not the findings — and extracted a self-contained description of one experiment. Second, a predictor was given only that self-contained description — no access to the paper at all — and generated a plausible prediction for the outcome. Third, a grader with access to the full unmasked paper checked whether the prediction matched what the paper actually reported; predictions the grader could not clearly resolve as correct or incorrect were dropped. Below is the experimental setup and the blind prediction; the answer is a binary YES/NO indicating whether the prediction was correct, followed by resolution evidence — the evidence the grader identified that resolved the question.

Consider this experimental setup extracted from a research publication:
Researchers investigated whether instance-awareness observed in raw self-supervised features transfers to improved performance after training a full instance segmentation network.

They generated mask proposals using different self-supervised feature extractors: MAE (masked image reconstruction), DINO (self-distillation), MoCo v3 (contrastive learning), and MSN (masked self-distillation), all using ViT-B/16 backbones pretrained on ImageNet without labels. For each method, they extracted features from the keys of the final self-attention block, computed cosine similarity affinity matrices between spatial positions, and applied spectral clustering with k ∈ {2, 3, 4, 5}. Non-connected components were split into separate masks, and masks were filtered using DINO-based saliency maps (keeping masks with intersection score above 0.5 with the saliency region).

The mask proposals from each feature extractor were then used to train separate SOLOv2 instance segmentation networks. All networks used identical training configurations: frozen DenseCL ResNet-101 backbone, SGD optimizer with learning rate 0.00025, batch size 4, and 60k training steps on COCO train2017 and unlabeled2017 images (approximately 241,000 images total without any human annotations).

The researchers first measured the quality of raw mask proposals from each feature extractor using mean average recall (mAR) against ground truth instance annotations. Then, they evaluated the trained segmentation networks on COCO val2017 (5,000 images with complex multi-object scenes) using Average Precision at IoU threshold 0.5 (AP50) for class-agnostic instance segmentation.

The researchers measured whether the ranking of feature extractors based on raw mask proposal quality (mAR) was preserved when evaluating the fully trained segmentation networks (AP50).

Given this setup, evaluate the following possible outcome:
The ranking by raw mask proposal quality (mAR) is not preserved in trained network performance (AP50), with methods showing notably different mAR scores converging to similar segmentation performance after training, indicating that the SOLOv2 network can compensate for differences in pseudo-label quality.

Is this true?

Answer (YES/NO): NO